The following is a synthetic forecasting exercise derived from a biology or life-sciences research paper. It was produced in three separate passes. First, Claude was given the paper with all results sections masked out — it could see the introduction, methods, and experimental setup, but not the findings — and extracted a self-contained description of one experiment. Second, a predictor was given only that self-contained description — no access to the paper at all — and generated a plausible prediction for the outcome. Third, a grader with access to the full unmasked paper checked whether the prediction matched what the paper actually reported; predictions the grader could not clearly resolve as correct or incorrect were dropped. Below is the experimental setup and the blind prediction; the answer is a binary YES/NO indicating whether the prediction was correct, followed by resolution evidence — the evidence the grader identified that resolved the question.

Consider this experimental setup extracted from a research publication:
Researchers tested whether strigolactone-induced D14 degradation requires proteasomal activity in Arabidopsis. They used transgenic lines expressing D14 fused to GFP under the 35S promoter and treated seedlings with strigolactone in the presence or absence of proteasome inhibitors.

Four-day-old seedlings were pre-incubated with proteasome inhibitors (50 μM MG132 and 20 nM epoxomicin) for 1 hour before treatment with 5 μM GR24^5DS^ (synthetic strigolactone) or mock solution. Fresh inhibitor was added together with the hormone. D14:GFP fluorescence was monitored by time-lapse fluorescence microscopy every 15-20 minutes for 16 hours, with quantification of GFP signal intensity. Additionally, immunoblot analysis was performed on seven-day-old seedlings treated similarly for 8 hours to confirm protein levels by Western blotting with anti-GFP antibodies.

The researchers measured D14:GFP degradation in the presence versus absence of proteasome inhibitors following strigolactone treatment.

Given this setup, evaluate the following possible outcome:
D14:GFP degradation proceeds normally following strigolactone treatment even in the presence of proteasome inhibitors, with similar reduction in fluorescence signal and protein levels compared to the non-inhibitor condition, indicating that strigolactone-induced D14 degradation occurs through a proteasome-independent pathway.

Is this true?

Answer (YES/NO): NO